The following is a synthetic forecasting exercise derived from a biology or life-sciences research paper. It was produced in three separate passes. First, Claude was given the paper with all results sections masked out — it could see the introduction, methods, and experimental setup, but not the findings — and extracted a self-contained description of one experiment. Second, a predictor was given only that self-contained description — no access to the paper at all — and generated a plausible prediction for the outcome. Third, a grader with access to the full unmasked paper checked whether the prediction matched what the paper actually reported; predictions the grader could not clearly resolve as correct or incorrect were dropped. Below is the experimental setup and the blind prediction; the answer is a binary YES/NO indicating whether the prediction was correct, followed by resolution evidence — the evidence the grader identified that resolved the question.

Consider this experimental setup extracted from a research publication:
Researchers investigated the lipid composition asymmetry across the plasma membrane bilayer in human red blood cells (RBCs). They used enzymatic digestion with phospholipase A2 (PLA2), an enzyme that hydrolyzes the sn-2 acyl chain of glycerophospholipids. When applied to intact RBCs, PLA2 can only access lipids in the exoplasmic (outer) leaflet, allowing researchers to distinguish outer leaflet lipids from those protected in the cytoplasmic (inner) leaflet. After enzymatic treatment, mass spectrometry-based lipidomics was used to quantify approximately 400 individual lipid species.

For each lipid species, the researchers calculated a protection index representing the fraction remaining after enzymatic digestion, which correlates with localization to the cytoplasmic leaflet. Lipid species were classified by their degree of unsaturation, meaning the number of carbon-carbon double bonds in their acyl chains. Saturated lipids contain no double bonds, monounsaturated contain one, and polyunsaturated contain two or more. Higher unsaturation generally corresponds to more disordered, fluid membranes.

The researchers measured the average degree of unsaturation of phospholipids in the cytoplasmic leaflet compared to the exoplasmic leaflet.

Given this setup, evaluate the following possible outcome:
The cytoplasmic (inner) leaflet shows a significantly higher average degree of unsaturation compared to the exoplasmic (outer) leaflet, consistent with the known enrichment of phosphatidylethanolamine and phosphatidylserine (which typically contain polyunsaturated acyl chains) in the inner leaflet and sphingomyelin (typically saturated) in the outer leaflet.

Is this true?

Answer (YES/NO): YES